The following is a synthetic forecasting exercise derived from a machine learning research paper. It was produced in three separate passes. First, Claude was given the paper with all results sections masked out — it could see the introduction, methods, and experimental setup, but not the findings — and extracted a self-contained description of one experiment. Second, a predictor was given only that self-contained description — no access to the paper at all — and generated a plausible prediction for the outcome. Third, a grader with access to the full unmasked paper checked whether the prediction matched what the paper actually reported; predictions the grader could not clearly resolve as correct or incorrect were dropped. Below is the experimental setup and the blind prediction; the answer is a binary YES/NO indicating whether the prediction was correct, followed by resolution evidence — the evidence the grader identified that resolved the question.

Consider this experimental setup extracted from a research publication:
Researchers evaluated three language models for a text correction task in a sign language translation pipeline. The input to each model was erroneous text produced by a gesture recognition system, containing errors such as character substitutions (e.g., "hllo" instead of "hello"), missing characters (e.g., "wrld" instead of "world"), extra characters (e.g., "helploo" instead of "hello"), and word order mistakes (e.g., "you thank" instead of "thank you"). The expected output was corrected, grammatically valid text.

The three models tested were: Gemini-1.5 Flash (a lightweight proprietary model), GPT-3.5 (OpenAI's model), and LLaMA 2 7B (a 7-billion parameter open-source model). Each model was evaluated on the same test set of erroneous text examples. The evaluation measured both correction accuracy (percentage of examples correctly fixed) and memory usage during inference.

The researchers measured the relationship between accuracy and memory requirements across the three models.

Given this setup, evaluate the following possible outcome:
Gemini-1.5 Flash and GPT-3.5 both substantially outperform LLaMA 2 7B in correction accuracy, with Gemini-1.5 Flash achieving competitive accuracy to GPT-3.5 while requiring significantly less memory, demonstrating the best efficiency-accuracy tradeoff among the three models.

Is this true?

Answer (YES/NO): NO